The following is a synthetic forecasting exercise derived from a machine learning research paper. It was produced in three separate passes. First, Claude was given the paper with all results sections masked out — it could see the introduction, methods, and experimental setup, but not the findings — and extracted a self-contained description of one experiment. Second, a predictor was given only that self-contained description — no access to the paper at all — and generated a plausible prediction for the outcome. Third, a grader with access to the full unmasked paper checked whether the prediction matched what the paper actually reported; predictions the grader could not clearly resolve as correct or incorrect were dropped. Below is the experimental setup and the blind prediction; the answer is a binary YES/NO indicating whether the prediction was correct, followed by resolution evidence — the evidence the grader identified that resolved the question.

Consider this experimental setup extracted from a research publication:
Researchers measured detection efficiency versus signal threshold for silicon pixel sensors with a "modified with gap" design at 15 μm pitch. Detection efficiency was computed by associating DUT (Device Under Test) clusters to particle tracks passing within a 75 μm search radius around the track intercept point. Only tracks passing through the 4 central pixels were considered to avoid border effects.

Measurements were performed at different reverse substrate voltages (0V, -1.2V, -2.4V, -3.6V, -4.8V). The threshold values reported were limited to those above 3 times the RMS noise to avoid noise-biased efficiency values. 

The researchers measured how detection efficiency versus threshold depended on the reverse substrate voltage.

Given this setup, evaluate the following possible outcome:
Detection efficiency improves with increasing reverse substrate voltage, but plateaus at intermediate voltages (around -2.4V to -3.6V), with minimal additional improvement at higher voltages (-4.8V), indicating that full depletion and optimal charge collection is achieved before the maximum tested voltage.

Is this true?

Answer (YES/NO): NO